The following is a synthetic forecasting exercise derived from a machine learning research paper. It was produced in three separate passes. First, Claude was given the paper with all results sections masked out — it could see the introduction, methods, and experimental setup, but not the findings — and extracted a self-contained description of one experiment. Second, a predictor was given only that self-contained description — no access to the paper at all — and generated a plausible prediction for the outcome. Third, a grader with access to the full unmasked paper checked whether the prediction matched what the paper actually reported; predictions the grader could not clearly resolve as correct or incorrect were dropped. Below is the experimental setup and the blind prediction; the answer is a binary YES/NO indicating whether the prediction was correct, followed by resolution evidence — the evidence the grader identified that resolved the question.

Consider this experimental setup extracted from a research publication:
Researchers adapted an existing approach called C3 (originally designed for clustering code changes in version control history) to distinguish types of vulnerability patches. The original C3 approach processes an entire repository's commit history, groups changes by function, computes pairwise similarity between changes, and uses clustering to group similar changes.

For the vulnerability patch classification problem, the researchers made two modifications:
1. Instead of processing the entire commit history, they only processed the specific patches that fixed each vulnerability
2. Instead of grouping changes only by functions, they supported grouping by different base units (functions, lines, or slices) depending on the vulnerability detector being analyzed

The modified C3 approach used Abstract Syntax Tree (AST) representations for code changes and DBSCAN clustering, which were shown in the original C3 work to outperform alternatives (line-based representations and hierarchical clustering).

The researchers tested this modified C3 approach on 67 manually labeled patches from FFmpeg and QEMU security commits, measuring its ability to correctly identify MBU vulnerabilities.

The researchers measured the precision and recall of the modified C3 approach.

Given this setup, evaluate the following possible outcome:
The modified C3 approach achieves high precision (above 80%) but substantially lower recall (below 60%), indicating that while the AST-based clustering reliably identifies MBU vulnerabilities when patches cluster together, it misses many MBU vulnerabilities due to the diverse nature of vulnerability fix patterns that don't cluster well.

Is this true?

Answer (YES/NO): NO